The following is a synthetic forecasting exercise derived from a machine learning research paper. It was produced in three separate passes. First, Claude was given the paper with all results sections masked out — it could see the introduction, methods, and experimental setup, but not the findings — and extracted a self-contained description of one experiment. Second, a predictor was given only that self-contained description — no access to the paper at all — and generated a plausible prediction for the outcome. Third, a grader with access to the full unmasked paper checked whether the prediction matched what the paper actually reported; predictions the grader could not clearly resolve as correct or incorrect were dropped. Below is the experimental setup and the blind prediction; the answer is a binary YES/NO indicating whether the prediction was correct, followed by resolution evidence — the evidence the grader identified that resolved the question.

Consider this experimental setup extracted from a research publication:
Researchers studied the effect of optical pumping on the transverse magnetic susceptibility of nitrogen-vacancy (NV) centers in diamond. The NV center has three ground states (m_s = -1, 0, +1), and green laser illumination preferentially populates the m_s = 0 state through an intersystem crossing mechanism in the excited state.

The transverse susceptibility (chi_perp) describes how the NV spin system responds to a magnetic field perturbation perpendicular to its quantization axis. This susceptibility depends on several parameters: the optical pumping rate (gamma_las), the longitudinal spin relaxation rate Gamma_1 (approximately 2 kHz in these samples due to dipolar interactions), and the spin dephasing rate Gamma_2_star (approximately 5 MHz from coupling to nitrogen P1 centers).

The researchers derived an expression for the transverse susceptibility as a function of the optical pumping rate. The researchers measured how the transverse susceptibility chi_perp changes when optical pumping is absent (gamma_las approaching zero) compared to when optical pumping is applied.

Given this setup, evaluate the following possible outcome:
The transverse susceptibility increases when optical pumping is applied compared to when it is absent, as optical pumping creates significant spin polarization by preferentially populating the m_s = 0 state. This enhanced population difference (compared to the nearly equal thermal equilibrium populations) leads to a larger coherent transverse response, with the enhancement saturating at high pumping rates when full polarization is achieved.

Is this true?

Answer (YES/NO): YES